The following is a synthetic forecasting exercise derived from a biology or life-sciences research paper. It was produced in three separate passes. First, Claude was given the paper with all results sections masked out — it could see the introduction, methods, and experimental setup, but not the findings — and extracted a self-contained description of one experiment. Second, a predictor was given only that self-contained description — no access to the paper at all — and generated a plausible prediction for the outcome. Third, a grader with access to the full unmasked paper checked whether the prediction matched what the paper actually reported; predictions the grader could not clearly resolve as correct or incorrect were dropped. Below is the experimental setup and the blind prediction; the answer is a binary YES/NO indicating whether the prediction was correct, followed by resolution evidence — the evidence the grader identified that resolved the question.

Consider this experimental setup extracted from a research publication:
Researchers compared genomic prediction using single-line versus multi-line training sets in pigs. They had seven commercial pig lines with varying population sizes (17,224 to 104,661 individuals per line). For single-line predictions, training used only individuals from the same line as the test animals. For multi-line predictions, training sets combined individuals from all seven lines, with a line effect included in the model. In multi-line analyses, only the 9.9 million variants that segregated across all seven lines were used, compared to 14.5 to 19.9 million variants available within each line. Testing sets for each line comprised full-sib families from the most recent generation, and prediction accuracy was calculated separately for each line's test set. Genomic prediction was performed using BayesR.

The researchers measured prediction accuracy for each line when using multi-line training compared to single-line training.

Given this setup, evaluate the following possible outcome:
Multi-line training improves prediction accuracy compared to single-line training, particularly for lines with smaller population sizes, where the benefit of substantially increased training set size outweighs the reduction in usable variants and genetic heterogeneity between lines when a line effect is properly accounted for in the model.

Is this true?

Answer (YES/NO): NO